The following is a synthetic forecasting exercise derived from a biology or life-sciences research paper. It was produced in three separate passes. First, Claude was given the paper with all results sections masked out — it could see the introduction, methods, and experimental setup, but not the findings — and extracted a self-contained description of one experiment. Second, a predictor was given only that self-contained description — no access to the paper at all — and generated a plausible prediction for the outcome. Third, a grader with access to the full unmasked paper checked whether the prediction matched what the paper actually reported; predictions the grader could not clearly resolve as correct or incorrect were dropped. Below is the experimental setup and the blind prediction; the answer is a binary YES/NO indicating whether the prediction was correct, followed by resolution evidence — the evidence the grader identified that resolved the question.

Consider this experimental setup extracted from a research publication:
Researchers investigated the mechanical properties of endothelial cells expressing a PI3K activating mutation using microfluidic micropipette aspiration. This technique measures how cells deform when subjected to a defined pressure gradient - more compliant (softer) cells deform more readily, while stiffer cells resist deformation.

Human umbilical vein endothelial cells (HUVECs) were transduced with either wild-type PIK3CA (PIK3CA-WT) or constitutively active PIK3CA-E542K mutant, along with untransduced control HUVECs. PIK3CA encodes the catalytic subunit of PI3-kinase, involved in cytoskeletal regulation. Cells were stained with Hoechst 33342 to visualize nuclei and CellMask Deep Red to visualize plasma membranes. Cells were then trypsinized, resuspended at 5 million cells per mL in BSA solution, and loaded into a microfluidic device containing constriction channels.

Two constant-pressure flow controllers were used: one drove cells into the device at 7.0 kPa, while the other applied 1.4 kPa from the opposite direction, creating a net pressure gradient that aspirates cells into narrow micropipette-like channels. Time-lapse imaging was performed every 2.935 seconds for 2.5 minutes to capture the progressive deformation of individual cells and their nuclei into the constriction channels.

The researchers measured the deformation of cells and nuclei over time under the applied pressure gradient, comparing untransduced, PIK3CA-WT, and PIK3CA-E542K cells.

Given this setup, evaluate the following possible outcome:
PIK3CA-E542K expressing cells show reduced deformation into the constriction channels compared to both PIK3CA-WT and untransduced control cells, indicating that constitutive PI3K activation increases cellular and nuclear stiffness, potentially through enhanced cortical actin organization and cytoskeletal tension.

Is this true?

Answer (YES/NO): NO